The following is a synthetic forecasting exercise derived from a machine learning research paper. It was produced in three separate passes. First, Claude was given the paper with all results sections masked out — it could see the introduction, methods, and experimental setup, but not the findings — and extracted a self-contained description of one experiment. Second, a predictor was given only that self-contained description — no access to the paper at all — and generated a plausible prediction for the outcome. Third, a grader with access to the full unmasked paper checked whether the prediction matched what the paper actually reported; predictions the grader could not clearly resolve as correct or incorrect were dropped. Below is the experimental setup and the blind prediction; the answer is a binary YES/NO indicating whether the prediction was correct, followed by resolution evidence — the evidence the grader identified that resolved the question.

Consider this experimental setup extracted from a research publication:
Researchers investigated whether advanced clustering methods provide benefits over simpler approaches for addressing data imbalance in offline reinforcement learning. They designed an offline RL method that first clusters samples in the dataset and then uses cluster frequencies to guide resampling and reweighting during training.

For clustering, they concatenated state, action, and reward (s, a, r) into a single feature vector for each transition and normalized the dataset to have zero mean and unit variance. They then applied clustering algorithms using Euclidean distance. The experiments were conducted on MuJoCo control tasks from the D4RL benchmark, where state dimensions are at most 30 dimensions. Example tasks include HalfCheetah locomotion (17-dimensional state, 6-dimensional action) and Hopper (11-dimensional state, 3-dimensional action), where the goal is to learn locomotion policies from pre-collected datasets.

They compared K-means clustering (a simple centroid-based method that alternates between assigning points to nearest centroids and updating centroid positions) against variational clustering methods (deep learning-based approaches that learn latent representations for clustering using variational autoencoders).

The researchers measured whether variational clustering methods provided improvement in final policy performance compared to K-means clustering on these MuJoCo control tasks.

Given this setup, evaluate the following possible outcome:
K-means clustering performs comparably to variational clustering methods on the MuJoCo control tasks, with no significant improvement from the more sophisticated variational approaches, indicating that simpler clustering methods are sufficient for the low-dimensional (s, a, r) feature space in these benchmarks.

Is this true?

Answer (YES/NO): YES